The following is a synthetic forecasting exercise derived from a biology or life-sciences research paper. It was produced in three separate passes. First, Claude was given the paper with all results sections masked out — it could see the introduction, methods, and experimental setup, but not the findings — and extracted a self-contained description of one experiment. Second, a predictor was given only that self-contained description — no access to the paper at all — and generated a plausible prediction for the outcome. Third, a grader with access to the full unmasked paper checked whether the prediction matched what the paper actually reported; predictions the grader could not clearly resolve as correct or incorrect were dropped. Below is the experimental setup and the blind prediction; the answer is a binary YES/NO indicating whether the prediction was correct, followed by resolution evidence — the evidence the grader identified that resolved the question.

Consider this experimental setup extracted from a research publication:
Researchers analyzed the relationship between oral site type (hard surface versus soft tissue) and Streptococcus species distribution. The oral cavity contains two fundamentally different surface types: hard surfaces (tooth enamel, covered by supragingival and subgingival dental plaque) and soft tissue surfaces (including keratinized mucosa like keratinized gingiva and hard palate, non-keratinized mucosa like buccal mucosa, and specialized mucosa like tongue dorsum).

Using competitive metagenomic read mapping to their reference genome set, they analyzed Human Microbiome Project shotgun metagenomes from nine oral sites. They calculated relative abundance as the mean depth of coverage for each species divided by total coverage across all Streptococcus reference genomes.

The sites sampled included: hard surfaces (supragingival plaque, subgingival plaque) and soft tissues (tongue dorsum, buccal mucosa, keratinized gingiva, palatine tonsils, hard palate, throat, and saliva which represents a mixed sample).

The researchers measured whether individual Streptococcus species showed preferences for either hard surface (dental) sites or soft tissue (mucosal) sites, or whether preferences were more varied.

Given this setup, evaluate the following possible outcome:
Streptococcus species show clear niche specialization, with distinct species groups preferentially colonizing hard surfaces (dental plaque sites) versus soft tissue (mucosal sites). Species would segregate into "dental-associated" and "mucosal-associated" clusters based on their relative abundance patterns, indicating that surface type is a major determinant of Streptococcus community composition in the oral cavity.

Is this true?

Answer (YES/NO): NO